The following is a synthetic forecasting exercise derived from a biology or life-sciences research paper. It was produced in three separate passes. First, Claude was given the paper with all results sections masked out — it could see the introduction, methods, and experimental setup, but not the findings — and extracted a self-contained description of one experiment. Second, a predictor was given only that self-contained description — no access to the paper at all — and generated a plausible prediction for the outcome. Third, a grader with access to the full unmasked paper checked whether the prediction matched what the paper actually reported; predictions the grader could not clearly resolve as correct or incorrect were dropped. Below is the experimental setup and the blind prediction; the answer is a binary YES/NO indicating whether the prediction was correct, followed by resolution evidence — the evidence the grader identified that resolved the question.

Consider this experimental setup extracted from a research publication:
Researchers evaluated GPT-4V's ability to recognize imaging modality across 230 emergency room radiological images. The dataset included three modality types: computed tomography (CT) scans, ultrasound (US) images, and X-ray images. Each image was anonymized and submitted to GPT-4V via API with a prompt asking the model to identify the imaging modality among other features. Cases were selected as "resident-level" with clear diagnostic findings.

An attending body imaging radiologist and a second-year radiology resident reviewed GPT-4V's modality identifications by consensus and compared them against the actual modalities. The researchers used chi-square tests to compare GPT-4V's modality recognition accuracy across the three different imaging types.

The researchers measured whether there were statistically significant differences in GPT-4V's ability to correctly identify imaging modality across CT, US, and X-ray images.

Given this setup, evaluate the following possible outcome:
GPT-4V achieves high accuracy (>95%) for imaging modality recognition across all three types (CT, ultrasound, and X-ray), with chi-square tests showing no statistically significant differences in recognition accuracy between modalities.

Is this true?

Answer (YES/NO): YES